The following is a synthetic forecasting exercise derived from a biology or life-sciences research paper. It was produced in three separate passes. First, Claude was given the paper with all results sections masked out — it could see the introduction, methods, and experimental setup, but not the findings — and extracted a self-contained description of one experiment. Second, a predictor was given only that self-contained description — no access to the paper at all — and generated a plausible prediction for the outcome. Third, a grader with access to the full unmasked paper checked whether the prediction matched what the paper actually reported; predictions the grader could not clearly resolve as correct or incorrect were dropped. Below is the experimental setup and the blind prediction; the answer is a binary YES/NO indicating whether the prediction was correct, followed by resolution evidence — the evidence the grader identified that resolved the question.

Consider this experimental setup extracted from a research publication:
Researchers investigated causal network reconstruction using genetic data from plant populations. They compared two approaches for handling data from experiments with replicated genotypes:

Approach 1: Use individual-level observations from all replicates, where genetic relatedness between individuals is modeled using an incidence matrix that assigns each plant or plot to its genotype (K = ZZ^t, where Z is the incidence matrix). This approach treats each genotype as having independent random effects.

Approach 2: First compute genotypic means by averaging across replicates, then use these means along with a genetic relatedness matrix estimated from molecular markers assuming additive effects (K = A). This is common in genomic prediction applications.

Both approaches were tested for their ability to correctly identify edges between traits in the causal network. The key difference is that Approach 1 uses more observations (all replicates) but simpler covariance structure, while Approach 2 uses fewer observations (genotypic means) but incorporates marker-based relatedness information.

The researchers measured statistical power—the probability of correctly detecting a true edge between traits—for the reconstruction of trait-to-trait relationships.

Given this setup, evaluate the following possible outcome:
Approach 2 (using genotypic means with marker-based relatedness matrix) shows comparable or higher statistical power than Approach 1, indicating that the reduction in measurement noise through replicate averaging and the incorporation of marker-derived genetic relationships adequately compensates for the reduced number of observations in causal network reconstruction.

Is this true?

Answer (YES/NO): NO